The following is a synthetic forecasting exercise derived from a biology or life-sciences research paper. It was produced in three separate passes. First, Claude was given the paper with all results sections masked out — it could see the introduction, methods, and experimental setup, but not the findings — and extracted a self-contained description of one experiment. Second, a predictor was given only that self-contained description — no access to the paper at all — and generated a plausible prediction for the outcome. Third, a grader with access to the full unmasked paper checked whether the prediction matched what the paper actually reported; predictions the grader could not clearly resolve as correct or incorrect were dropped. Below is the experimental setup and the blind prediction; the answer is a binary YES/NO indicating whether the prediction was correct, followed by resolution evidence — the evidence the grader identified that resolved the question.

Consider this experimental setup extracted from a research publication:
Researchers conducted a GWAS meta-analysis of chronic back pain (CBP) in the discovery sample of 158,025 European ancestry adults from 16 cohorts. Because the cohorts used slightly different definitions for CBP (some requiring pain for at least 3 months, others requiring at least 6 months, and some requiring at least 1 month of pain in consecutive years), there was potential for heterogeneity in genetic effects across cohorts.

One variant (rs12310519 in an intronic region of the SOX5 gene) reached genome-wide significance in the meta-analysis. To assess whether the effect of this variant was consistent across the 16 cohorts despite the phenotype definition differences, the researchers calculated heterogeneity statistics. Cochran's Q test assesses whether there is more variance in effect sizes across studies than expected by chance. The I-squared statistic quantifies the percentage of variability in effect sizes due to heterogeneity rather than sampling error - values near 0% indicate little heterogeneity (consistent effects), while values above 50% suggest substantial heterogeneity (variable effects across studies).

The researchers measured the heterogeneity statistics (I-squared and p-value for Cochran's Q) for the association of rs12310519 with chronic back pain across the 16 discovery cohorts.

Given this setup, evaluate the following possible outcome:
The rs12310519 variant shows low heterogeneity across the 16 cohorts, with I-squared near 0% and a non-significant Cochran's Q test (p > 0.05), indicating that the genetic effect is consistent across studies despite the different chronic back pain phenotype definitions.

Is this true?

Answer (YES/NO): YES